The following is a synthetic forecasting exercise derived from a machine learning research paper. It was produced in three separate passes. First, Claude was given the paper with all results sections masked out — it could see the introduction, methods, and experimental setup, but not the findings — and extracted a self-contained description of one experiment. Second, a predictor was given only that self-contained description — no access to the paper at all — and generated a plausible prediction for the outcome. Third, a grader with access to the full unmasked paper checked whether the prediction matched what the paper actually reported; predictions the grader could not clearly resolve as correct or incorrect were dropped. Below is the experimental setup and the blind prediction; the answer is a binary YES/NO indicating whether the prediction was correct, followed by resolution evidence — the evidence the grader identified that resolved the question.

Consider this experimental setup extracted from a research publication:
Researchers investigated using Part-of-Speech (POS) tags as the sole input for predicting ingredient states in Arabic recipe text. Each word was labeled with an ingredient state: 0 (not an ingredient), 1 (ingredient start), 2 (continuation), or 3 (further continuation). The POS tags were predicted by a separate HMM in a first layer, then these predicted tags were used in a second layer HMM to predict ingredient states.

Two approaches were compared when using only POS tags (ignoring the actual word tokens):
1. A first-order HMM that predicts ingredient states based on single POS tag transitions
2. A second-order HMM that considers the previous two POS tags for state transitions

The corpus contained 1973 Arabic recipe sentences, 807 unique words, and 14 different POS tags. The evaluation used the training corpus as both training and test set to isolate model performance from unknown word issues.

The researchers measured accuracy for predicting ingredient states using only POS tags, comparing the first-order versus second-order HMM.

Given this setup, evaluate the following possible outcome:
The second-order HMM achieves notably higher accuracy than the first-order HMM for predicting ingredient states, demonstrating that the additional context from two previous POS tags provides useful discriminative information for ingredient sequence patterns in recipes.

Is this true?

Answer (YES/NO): YES